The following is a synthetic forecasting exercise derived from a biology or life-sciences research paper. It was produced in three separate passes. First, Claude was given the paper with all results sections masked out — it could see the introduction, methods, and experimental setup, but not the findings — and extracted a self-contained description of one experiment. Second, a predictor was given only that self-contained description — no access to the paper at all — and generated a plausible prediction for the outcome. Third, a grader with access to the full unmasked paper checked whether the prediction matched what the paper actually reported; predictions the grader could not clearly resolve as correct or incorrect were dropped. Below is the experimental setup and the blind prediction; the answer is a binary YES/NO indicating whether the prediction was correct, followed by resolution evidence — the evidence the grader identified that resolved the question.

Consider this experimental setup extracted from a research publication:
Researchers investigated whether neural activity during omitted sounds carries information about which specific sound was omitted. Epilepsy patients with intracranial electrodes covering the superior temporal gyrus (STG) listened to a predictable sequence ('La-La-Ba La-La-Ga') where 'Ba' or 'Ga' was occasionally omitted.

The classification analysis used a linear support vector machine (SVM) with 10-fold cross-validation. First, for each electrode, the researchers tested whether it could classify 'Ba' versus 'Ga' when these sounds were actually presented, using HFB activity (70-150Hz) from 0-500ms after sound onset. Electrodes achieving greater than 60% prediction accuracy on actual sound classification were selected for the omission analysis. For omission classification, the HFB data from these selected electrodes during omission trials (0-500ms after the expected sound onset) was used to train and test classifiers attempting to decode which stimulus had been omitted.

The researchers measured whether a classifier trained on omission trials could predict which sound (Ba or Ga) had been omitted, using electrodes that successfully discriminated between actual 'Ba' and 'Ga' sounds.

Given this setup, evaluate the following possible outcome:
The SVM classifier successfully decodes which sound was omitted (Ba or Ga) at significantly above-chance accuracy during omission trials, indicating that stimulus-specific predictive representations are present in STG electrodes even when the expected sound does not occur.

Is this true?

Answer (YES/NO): NO